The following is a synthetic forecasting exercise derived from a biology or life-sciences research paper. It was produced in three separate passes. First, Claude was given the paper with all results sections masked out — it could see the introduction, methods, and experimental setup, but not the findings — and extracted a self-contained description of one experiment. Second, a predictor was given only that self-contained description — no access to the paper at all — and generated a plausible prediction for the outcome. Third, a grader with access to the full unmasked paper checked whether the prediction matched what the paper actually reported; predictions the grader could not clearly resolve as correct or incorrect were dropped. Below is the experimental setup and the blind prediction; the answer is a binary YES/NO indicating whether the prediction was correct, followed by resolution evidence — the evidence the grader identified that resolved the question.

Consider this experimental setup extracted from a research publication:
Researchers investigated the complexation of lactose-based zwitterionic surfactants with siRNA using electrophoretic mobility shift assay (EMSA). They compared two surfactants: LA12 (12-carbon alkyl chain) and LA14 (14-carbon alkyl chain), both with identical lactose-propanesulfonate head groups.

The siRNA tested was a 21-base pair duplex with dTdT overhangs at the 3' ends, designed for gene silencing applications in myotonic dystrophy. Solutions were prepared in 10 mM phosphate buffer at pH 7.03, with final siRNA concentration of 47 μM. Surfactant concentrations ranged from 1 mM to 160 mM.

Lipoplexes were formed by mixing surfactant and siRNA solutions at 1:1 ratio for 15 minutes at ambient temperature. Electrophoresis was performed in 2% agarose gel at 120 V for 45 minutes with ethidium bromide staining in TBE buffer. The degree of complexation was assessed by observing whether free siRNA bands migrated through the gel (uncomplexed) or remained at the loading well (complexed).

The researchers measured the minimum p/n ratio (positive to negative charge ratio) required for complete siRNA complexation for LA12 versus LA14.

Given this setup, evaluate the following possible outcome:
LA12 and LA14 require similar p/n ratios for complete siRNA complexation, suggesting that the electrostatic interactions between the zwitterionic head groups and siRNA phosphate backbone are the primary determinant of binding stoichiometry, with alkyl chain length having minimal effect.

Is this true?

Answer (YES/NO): NO